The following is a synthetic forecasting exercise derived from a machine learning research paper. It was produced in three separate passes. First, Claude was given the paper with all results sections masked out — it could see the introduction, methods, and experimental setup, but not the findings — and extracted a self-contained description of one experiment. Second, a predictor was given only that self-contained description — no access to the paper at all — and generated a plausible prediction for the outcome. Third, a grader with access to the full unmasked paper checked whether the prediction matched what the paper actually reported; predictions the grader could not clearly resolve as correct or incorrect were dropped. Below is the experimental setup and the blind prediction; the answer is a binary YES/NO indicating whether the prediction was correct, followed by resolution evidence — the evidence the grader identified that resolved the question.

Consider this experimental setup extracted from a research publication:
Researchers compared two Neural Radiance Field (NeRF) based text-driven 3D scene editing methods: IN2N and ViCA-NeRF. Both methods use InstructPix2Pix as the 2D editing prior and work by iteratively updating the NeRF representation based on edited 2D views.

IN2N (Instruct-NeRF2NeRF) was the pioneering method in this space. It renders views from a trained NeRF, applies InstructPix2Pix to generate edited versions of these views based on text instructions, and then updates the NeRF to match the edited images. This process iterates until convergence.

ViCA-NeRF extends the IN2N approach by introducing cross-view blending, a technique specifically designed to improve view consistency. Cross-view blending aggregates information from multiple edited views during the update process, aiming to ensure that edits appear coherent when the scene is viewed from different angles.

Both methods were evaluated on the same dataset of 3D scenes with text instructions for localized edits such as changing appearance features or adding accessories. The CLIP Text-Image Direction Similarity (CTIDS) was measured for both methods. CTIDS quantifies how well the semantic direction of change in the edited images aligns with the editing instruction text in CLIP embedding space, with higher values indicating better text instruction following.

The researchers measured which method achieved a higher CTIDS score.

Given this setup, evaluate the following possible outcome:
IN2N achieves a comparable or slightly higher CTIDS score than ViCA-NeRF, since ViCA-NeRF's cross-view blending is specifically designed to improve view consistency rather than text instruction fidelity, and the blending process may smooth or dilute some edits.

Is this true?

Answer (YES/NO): YES